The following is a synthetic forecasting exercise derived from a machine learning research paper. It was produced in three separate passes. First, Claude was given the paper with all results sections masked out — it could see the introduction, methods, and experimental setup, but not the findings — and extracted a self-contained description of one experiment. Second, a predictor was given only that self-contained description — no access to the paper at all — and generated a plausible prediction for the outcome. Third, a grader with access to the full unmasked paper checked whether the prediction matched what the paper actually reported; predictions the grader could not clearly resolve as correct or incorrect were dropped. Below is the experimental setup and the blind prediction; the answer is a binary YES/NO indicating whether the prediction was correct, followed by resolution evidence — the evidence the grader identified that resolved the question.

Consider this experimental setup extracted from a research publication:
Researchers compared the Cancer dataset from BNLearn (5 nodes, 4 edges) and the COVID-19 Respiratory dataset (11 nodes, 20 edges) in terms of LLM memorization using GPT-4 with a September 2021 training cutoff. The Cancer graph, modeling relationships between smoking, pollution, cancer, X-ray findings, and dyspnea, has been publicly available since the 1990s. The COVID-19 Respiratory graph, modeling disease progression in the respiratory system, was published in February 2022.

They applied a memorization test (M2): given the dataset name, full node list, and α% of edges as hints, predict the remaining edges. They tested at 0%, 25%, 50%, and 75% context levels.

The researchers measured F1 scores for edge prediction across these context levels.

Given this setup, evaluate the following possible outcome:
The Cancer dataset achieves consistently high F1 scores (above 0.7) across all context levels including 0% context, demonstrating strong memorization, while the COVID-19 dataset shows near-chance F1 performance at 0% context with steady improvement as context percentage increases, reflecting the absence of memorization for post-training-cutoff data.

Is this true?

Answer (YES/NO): NO